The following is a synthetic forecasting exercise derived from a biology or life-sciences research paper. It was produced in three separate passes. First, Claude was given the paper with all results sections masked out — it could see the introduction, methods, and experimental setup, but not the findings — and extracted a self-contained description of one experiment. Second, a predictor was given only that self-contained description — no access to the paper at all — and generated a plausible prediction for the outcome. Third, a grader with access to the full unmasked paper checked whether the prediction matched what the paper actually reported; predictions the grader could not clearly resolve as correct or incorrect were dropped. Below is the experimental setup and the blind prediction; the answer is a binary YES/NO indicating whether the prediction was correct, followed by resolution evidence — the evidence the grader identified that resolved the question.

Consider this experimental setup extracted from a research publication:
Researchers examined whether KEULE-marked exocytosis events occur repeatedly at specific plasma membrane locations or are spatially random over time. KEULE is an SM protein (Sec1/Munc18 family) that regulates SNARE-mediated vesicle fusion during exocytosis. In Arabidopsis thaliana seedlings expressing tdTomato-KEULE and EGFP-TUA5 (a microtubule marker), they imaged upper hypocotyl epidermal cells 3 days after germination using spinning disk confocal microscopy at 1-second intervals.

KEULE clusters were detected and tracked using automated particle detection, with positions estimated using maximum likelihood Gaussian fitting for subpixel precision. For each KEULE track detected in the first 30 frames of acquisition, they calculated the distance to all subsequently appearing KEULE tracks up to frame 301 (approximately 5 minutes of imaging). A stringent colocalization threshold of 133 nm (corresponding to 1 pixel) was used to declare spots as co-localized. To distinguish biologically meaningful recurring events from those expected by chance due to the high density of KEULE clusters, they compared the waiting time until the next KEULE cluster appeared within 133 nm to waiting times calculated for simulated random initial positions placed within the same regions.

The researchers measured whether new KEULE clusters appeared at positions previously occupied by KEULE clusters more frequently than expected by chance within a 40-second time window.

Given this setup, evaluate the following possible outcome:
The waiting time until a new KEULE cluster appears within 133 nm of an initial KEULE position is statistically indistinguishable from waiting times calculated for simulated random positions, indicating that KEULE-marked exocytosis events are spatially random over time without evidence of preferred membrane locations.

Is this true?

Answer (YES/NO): NO